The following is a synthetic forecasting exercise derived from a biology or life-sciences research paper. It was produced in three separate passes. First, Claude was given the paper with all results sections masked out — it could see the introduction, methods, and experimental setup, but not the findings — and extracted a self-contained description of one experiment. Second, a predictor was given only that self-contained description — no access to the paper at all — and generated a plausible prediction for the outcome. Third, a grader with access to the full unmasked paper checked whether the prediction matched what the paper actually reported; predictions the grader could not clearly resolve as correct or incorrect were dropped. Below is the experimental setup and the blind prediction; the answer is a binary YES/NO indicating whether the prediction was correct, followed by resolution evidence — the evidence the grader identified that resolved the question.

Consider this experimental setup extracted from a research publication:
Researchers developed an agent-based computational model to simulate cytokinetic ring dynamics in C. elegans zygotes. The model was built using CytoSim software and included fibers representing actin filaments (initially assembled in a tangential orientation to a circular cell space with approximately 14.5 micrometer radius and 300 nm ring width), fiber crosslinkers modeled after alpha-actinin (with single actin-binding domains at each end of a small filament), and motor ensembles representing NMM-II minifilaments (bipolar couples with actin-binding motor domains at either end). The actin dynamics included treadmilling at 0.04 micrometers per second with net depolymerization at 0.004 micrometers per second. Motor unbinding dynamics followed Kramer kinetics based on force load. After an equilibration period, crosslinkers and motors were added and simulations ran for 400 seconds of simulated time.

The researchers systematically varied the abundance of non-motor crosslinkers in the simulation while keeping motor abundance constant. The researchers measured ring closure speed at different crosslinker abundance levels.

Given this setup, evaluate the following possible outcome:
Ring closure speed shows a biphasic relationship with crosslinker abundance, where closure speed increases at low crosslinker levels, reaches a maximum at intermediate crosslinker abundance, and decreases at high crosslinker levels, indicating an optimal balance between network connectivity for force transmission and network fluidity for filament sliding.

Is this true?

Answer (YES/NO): YES